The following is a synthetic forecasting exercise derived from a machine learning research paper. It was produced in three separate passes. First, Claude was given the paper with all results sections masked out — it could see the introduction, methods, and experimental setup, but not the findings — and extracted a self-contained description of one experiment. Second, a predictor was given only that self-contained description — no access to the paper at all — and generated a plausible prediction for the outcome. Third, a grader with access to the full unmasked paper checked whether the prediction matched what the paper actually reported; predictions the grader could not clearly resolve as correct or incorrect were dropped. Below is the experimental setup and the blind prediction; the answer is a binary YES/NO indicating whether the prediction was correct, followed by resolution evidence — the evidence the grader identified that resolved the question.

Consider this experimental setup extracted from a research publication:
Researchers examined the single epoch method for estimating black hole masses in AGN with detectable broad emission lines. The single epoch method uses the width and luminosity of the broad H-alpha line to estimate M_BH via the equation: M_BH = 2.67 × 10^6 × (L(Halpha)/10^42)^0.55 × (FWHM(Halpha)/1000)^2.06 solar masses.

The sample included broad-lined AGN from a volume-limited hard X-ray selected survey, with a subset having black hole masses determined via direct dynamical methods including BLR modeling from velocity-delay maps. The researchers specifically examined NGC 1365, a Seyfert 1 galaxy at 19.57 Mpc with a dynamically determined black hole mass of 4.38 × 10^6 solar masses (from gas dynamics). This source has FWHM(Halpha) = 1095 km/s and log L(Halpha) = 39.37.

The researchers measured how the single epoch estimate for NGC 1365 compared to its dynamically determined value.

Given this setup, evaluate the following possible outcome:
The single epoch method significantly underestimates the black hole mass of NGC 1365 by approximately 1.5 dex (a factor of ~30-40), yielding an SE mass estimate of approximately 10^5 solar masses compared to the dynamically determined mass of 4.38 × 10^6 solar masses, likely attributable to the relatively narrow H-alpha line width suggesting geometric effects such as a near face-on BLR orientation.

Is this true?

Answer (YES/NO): YES